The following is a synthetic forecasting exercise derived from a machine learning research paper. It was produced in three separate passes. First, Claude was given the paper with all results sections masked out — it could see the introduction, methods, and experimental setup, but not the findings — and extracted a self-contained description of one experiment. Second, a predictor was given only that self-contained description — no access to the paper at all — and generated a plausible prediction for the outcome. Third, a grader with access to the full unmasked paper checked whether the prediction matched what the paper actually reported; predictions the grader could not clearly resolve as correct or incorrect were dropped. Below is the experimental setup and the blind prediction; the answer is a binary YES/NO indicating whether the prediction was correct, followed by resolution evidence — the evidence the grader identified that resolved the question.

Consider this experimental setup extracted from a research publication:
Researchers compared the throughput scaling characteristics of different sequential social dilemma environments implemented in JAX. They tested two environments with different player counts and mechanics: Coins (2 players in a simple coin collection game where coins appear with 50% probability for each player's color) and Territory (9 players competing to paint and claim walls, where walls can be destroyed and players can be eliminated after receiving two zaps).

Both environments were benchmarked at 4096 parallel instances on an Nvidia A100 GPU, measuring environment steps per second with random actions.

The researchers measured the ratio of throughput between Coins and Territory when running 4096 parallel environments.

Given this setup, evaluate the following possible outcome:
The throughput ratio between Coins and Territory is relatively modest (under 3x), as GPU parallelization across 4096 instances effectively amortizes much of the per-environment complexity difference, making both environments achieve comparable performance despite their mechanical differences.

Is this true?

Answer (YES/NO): NO